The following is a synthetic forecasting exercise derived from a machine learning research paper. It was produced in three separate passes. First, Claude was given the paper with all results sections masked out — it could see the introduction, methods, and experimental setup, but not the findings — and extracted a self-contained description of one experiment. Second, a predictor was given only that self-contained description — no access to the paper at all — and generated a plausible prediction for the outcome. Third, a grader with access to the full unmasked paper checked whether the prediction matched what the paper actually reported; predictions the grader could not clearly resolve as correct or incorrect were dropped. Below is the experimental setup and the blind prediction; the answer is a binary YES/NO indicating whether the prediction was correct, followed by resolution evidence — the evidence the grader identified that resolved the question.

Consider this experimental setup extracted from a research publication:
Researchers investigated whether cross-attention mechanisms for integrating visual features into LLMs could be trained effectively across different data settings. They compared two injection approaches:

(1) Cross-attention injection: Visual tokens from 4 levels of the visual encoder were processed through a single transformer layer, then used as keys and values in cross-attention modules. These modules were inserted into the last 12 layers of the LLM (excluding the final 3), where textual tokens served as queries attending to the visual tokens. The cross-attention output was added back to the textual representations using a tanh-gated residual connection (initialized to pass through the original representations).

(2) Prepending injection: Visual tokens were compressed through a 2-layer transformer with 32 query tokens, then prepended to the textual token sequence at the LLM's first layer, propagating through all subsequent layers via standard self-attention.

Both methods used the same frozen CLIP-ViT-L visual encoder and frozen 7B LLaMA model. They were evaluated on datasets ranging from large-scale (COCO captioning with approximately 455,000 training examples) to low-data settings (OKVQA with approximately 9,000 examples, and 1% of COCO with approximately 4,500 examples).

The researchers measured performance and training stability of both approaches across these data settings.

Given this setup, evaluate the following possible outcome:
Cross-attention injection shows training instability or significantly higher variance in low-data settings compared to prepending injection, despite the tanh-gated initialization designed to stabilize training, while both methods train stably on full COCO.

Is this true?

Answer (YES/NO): YES